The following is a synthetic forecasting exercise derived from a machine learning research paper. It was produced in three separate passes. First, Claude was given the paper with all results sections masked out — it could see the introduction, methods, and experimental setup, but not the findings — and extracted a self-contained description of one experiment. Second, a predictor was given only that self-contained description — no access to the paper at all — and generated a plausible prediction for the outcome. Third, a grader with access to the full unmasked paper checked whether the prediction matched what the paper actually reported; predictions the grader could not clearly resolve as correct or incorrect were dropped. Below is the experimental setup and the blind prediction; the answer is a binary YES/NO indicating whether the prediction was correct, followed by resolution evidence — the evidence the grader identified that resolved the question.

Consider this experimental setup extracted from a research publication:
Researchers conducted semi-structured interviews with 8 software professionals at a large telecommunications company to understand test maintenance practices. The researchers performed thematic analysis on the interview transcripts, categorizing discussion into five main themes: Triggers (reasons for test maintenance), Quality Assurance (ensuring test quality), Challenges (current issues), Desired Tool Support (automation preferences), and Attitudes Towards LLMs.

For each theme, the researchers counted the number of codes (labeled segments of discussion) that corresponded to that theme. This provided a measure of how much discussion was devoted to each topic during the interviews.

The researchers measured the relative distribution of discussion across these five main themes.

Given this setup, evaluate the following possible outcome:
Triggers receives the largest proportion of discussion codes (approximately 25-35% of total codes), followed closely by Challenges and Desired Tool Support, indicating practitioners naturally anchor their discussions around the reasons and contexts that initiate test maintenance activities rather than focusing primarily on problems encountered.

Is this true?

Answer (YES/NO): NO